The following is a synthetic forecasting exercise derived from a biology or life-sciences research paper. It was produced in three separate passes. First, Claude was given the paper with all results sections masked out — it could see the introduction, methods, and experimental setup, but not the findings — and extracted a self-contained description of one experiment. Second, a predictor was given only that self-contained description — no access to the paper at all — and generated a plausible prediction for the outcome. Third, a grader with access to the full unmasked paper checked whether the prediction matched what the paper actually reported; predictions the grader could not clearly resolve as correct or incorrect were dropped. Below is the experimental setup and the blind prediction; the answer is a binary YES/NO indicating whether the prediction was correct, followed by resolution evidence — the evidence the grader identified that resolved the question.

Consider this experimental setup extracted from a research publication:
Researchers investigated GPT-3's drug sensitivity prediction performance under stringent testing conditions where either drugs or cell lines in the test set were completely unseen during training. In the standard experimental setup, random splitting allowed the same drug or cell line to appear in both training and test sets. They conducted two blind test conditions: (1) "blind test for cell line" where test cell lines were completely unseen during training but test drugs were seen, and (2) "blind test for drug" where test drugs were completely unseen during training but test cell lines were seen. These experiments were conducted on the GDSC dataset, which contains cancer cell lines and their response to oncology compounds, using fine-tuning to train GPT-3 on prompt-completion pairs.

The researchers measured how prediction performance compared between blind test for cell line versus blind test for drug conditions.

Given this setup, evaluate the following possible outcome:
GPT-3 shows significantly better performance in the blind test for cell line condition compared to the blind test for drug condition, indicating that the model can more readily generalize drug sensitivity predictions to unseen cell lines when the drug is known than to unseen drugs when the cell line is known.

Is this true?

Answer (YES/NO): NO